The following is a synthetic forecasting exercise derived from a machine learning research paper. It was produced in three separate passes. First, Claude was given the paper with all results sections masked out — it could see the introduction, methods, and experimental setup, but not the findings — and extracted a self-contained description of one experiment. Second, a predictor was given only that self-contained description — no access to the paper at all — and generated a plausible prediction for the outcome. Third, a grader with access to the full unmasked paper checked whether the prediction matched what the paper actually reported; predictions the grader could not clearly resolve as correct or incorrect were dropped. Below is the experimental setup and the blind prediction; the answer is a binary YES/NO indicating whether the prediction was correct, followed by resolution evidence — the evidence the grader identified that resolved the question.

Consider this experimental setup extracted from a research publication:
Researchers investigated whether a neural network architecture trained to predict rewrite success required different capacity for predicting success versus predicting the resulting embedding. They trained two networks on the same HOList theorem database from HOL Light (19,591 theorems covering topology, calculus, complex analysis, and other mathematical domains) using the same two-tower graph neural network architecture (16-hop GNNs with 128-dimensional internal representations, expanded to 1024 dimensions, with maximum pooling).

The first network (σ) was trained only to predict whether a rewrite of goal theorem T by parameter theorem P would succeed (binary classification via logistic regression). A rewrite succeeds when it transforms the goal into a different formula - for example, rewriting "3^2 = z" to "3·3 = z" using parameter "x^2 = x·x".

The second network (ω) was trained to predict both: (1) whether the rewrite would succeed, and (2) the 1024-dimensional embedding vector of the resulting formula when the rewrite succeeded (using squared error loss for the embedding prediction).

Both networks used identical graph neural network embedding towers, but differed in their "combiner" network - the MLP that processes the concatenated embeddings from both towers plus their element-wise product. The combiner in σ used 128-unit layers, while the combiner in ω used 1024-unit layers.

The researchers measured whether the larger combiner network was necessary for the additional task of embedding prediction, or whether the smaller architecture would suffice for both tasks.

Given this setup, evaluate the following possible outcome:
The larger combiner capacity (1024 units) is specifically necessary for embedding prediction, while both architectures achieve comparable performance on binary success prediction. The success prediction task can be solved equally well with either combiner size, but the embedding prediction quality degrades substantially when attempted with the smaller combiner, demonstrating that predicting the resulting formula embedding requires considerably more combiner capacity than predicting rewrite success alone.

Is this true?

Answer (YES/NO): YES